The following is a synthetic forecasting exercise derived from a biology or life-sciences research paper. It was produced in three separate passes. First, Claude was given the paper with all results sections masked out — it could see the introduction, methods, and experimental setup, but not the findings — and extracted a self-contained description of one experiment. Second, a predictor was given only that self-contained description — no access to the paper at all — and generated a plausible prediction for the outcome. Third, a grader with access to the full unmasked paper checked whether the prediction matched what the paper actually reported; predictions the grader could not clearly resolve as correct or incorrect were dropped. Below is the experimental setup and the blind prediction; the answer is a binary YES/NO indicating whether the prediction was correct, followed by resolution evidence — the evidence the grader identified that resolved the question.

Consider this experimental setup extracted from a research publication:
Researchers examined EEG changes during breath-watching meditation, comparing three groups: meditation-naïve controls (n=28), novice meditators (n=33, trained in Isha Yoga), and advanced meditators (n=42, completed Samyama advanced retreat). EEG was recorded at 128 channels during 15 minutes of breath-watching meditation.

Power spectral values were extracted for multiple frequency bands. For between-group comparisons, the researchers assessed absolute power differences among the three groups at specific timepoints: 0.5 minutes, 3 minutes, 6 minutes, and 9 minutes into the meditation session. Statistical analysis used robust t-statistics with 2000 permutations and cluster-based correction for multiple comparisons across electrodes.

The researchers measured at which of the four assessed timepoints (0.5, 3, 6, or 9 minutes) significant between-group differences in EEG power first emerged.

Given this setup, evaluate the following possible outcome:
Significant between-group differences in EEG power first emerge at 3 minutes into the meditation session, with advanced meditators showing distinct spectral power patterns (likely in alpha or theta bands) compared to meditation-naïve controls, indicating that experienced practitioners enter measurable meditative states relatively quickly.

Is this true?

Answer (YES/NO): NO